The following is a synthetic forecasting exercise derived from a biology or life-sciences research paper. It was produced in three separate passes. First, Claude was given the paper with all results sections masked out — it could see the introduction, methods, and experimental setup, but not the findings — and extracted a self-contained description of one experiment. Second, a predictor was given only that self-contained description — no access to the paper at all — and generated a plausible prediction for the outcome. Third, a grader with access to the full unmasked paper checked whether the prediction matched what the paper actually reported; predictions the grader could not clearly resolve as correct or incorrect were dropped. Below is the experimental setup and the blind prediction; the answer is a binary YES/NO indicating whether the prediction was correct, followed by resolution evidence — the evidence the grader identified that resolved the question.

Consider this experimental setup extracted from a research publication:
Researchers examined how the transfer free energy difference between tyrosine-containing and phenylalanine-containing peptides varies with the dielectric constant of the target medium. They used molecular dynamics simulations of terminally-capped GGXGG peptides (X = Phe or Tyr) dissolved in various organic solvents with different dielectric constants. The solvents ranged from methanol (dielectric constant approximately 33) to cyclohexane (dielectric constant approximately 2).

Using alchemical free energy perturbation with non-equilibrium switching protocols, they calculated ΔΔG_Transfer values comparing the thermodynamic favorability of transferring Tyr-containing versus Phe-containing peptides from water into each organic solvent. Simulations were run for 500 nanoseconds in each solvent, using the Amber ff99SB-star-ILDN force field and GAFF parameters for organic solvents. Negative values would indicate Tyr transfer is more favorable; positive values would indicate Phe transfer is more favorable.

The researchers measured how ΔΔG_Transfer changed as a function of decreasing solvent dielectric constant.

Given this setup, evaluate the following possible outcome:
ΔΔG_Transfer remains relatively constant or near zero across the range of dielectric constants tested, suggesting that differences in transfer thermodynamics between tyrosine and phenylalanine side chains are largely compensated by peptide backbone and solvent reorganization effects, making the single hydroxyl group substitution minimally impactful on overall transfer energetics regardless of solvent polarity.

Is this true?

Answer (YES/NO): NO